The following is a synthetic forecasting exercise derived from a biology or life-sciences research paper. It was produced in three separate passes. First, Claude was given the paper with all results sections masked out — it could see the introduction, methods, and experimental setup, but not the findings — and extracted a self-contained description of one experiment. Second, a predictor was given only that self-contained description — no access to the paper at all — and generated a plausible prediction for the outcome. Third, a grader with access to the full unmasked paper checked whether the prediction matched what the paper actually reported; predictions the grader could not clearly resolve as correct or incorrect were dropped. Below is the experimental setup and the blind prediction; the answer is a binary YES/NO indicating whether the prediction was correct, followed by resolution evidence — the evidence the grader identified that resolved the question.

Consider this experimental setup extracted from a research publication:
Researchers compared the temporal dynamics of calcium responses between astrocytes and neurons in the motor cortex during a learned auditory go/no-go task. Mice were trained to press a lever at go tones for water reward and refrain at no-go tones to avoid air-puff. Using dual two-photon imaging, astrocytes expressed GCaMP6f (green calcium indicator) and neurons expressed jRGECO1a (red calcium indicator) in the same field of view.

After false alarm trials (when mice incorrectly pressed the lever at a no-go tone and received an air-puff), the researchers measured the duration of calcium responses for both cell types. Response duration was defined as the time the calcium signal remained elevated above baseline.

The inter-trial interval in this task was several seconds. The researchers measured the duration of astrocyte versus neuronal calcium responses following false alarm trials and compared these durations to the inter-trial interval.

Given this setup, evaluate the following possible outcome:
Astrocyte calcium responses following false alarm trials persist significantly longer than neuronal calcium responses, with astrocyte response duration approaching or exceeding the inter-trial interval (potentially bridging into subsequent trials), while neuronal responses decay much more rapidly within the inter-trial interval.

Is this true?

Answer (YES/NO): YES